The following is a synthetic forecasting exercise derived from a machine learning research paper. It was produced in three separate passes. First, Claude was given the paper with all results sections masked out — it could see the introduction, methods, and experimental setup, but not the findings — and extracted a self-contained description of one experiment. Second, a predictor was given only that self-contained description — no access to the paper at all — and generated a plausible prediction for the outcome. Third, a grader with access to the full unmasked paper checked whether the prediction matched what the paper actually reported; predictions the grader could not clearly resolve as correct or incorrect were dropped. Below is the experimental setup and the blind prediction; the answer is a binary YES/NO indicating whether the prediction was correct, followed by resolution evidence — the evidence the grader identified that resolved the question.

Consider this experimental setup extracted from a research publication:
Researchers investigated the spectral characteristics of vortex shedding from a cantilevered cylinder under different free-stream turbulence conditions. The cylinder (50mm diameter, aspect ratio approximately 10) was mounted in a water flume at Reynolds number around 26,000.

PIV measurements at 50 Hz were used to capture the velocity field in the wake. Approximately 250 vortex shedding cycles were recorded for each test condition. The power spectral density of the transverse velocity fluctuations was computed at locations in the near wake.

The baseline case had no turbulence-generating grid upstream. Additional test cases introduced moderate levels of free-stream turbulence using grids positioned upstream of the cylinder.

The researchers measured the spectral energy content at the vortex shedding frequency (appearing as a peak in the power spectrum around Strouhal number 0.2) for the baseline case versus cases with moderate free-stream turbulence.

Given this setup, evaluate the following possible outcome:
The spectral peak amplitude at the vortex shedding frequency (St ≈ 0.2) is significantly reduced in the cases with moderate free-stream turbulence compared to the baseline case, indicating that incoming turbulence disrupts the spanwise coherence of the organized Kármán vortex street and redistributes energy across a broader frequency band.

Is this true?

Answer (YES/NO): NO